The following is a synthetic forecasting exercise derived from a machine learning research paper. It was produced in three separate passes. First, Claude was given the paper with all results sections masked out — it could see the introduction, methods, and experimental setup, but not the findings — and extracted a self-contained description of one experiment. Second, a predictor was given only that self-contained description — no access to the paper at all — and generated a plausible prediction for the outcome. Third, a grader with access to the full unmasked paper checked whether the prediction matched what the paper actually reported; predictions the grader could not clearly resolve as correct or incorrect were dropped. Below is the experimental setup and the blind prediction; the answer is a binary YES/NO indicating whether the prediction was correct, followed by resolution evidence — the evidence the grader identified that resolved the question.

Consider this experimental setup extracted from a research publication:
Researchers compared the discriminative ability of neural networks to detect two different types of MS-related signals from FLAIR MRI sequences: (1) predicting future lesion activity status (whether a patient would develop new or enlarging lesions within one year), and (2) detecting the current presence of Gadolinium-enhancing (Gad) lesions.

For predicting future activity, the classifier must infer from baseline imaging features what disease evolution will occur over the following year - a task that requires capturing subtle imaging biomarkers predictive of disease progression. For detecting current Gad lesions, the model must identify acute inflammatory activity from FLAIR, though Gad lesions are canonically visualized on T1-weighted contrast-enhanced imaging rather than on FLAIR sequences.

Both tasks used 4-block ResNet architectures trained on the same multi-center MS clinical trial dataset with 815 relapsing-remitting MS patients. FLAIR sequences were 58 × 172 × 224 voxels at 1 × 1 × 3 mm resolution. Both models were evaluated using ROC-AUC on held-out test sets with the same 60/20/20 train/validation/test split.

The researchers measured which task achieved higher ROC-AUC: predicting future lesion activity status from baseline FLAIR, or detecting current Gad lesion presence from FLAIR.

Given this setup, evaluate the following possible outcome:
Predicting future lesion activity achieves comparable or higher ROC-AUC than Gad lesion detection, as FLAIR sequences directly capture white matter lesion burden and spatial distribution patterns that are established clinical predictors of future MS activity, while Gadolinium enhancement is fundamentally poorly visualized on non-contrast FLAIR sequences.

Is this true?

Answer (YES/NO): NO